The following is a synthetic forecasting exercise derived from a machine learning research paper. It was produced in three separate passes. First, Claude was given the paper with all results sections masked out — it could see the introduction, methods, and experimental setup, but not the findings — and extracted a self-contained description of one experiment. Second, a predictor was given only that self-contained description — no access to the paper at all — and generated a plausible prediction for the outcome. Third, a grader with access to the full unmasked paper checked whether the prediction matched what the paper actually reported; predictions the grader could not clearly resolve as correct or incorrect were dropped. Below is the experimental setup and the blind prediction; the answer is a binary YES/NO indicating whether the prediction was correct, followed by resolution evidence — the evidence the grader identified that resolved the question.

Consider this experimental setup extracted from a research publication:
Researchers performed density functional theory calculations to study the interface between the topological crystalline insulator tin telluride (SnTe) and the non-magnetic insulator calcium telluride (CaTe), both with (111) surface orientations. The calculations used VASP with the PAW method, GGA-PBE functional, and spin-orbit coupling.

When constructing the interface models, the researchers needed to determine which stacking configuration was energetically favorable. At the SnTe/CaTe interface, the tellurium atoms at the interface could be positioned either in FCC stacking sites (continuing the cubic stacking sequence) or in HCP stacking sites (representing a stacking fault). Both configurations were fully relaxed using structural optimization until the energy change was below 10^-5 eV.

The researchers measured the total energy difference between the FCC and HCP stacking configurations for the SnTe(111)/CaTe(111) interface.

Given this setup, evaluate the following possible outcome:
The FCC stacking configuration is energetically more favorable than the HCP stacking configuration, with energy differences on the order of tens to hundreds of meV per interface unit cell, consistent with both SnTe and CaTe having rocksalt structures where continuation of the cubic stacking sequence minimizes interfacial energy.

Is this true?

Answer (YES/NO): NO